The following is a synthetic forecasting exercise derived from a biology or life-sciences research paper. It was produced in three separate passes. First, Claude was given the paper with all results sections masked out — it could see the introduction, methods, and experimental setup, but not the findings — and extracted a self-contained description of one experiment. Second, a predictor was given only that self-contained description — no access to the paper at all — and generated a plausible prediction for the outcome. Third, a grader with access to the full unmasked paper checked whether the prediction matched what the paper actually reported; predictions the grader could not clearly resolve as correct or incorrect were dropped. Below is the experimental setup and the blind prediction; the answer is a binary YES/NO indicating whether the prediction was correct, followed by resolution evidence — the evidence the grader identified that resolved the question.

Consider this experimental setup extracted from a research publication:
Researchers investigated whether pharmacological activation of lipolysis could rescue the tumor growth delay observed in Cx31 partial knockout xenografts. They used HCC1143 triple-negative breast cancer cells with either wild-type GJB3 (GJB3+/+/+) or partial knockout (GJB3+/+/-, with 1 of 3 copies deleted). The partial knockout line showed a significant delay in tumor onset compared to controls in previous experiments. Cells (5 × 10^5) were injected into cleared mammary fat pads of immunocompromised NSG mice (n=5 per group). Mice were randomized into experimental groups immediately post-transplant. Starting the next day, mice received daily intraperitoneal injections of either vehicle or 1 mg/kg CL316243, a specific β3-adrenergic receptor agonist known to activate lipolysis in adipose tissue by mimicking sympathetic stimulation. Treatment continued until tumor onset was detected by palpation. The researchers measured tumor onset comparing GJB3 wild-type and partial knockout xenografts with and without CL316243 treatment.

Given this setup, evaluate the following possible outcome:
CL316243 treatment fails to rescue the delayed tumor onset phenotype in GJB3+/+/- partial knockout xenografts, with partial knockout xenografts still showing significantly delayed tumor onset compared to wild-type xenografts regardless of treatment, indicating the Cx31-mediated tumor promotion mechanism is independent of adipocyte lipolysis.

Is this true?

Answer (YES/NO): NO